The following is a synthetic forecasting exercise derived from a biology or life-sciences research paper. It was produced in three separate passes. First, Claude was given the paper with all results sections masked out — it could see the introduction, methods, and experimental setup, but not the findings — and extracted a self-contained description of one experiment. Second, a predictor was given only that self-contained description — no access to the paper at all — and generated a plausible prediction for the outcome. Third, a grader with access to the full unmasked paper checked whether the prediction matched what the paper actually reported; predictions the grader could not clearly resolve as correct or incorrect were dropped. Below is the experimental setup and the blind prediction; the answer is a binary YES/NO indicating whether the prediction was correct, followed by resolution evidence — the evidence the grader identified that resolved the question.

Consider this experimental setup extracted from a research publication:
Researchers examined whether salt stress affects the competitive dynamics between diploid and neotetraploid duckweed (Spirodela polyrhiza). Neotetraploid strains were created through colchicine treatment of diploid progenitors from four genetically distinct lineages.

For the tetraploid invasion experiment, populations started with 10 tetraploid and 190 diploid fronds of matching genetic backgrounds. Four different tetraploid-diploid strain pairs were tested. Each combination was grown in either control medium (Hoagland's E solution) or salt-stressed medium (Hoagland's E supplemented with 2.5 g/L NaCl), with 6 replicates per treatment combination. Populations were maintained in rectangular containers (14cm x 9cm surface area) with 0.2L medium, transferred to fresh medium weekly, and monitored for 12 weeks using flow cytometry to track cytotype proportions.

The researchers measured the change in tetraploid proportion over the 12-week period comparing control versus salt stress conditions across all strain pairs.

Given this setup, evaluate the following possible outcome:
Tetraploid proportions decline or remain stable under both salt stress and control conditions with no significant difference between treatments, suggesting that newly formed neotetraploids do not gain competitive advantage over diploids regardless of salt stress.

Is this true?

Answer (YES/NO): NO